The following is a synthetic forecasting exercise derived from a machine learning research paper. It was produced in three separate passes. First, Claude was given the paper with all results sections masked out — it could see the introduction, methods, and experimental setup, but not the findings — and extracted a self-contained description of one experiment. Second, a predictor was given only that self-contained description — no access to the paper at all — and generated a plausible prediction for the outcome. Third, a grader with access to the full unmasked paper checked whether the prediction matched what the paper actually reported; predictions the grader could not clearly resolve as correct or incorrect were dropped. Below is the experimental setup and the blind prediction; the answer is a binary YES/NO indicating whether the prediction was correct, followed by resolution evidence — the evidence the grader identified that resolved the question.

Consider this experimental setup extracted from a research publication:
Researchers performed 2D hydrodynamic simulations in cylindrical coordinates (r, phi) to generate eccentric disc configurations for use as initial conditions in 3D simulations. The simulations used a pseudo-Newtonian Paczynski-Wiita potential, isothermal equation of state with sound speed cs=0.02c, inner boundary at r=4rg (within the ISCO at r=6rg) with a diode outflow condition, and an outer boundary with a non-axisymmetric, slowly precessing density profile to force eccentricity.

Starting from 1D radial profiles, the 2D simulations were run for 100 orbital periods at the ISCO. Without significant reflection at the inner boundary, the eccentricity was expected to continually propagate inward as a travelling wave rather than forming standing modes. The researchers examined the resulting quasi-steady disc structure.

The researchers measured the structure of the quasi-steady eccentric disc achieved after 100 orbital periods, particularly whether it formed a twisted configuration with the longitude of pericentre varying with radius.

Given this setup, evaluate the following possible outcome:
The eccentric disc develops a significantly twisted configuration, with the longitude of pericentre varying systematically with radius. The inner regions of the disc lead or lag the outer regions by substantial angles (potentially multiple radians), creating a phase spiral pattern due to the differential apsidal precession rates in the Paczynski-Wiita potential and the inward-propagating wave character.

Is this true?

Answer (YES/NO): YES